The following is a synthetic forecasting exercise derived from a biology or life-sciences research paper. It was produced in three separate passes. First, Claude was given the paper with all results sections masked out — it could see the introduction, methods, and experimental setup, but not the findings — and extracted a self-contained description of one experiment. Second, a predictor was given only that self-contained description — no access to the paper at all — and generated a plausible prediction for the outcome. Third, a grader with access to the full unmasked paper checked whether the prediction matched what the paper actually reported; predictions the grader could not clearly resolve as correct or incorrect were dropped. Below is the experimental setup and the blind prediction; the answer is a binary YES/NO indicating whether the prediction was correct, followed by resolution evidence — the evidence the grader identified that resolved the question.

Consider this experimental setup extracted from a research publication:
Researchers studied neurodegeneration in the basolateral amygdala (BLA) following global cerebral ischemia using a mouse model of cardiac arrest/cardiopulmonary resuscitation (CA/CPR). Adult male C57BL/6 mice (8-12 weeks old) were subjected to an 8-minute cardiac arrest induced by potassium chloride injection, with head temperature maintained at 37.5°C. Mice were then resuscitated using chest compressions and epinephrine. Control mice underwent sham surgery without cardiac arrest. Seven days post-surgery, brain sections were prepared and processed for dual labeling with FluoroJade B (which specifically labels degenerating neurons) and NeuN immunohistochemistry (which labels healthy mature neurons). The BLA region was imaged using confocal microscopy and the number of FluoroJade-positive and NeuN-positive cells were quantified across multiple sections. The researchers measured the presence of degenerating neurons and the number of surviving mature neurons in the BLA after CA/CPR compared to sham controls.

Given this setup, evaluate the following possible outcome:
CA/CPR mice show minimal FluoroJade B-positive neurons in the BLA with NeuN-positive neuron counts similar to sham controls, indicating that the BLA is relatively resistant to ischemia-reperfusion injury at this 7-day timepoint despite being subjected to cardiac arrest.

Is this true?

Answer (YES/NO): YES